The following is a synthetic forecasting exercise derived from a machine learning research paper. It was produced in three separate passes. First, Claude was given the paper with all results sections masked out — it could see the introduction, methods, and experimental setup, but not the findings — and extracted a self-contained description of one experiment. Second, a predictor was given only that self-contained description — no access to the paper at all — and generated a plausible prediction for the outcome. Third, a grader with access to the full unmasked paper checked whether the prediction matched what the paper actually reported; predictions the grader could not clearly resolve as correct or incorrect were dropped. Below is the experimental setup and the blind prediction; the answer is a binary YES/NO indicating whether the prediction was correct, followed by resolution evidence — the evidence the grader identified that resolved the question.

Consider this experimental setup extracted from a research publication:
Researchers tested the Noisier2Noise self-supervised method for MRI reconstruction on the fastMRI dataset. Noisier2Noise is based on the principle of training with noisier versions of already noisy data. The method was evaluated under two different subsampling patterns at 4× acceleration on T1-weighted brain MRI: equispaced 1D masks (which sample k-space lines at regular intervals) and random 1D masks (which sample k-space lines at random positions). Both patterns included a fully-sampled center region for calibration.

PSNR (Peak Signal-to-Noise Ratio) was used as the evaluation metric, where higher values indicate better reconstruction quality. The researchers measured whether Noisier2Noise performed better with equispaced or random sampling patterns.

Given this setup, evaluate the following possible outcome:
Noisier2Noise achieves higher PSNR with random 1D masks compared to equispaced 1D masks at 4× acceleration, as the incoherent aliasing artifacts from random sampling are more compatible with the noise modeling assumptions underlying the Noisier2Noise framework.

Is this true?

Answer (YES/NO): YES